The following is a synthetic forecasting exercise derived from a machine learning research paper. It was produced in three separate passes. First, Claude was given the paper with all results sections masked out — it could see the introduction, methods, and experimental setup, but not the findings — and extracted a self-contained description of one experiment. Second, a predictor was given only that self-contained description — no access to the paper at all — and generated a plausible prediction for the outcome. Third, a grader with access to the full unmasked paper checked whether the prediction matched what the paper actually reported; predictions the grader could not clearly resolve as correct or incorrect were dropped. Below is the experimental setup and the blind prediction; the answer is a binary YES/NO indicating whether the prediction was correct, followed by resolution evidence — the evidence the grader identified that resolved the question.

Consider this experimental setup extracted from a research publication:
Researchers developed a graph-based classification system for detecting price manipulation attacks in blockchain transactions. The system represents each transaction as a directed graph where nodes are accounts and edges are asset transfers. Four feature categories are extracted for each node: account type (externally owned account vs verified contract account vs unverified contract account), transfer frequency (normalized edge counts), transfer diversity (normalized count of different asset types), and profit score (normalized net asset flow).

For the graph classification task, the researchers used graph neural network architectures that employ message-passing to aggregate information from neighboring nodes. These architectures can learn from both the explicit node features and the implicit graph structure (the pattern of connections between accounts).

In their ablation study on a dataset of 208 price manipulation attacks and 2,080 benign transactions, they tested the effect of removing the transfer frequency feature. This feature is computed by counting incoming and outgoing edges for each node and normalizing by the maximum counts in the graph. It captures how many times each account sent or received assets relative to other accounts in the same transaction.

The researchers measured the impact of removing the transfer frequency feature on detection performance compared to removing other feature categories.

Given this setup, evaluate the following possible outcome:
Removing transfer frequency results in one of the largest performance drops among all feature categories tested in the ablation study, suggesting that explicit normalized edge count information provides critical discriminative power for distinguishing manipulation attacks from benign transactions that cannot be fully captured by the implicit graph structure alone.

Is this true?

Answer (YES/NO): YES